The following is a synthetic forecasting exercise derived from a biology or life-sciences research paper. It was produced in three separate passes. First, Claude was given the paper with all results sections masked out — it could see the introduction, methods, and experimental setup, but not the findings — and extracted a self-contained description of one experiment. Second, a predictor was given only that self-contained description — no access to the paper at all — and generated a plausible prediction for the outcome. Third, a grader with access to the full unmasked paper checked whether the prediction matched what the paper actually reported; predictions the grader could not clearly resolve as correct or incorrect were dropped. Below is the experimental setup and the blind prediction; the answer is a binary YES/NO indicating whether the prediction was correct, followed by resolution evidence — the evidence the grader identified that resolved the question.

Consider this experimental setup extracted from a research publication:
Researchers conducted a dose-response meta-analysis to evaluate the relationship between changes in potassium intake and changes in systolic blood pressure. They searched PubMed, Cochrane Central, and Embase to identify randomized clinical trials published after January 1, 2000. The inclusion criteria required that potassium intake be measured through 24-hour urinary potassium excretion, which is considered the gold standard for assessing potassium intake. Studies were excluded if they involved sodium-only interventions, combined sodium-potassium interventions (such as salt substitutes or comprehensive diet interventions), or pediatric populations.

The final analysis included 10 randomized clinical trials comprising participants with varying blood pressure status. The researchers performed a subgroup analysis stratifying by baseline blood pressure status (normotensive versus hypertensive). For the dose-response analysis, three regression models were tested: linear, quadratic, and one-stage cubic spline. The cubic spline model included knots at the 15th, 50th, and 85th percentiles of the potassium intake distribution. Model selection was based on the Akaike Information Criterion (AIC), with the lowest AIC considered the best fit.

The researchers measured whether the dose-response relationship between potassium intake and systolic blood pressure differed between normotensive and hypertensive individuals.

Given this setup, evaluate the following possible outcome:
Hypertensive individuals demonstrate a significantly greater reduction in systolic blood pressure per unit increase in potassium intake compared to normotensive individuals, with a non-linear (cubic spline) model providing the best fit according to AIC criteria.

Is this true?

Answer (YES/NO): NO